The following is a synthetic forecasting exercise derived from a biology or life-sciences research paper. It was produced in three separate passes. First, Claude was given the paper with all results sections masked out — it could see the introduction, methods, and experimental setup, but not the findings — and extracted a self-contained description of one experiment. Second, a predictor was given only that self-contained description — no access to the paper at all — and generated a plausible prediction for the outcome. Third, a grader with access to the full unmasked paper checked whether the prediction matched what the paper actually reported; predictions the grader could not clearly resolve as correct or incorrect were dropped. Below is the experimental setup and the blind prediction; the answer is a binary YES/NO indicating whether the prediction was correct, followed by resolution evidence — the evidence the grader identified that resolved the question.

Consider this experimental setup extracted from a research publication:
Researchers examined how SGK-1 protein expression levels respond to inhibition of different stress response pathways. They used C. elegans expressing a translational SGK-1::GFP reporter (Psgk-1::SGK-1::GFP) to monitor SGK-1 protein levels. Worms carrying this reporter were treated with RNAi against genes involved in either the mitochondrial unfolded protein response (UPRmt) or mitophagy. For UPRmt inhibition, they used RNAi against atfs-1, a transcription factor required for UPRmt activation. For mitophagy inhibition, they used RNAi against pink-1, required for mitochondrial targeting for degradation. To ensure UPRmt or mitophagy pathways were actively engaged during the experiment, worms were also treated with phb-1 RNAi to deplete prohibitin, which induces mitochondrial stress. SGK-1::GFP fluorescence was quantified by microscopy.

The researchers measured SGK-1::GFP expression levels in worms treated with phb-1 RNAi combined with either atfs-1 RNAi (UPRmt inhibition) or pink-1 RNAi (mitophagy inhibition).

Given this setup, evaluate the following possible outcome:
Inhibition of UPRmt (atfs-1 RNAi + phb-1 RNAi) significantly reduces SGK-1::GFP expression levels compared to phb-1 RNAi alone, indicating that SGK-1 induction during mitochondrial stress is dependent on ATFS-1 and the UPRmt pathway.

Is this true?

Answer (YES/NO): NO